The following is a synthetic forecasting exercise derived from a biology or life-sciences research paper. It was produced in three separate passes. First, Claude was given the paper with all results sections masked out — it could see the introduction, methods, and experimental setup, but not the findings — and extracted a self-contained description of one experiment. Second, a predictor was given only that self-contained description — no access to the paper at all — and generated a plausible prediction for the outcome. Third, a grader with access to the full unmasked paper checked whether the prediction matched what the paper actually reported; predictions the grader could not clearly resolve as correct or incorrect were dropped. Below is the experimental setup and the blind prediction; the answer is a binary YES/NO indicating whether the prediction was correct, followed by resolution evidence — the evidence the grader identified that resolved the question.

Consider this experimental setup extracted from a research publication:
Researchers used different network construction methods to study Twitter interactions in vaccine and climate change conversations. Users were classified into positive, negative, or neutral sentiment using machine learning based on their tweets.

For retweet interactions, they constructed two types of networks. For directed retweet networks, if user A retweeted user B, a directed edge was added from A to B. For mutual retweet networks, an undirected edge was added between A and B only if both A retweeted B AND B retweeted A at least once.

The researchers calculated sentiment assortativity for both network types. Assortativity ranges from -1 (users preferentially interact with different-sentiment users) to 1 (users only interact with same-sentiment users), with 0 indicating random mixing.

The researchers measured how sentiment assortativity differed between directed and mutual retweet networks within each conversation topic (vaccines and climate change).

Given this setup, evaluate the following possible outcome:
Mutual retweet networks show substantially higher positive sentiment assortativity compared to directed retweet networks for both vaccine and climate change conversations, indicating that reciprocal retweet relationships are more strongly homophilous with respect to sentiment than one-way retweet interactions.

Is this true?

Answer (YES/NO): YES